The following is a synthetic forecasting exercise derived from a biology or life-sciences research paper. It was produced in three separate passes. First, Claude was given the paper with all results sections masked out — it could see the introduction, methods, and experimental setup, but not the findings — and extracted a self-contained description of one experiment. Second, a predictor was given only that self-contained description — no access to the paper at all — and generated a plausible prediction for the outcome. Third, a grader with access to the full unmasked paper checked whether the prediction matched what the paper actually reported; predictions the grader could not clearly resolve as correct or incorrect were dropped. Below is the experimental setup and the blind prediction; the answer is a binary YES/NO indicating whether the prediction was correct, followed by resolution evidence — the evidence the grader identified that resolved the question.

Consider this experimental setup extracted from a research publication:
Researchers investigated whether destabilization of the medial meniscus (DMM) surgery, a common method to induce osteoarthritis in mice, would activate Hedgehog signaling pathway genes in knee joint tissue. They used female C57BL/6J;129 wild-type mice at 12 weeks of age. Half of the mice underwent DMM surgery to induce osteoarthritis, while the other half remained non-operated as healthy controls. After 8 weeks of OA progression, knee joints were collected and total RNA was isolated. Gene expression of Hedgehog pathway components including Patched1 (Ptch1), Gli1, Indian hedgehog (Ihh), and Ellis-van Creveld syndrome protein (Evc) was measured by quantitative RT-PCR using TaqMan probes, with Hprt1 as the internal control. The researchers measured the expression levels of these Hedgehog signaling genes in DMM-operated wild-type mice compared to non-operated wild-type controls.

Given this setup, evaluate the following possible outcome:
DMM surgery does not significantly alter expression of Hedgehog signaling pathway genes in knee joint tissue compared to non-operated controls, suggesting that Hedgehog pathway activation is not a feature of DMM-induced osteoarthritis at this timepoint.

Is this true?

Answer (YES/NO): NO